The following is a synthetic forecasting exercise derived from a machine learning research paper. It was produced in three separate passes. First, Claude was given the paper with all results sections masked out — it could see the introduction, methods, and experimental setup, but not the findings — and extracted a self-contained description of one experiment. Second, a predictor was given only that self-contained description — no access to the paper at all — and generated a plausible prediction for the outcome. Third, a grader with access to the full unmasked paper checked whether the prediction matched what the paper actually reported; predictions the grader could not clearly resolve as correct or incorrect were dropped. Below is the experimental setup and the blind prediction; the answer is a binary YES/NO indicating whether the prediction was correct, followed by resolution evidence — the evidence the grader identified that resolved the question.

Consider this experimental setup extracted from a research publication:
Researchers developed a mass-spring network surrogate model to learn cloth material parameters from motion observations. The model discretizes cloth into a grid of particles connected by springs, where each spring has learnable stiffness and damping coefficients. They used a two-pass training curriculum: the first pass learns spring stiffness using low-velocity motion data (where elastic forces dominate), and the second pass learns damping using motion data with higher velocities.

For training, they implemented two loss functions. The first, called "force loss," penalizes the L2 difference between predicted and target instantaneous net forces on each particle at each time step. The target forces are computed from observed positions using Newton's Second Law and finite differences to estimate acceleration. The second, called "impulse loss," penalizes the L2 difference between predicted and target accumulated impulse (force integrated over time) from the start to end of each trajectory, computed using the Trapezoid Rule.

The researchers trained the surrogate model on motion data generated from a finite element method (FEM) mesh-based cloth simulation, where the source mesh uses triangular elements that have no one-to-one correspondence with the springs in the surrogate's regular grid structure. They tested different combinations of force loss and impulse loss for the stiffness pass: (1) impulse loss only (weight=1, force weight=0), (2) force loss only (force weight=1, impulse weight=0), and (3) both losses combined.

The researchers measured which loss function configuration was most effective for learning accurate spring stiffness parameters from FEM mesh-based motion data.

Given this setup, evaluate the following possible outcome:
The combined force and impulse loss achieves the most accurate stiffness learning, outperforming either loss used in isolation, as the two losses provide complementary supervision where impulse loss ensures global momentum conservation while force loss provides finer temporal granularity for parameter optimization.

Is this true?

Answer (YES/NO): NO